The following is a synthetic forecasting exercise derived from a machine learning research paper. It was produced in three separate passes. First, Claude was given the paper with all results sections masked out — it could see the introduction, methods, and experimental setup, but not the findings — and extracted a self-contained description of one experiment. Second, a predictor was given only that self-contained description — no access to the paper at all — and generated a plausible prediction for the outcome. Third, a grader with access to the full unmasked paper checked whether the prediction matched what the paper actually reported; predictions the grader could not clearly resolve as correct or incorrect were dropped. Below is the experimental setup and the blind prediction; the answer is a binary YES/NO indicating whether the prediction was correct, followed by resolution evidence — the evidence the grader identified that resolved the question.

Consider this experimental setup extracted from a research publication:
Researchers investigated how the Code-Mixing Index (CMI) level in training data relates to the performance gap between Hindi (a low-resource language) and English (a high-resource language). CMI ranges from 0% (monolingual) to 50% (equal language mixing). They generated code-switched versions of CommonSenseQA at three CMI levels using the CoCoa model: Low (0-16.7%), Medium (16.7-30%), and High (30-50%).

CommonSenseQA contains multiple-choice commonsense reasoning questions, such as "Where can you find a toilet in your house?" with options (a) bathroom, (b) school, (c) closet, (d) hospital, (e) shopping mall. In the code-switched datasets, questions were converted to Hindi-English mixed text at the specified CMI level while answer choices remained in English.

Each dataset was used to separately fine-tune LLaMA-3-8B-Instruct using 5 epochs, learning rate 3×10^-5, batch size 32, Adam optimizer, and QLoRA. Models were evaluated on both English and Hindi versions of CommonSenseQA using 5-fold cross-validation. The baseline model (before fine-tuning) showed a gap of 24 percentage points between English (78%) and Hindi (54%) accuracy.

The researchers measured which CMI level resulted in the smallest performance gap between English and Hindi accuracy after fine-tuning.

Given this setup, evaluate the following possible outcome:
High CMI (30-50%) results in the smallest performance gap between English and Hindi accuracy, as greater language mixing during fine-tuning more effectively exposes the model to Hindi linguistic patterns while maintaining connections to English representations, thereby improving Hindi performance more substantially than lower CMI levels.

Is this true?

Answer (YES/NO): NO